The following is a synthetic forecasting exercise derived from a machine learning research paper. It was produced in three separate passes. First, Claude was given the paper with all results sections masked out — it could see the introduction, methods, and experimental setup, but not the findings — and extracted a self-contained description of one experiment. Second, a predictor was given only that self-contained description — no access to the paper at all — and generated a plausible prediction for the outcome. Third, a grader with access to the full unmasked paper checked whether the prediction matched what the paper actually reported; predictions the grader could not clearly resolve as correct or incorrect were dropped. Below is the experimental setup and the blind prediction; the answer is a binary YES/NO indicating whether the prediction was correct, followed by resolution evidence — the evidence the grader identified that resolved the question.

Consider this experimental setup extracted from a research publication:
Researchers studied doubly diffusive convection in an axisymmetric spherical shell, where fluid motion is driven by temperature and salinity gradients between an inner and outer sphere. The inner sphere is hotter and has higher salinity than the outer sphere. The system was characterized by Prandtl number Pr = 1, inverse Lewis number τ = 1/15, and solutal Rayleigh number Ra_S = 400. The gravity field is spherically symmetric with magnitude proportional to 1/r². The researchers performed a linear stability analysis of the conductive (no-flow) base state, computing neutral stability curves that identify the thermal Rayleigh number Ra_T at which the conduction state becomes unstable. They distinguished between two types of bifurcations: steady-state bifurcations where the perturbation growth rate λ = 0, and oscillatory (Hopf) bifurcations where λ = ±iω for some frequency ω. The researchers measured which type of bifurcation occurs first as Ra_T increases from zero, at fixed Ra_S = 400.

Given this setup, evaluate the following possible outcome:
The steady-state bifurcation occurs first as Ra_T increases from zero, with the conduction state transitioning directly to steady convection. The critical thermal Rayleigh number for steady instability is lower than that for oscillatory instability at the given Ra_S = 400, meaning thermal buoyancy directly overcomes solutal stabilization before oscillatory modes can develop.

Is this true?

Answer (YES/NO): NO